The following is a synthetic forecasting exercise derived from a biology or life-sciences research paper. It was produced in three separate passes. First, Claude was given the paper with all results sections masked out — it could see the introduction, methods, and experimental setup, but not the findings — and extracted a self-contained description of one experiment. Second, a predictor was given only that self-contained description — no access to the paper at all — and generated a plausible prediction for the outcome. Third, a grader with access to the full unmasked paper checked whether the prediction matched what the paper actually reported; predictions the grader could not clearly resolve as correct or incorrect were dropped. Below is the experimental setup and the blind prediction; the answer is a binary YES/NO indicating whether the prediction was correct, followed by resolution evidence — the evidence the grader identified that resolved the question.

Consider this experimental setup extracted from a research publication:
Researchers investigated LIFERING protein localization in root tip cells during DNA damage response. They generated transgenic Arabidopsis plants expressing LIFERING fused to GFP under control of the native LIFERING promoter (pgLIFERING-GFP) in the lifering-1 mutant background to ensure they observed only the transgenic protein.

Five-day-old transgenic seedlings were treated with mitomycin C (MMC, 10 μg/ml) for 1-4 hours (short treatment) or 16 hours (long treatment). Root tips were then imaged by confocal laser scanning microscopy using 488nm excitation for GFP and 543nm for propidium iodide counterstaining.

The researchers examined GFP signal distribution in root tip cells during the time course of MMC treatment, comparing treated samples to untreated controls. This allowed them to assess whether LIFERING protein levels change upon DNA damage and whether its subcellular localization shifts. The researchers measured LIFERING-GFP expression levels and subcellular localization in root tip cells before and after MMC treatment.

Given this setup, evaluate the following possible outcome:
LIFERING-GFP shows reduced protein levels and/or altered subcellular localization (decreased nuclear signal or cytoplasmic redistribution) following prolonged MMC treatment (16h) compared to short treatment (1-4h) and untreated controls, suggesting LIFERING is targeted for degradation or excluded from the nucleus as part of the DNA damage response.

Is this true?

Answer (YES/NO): NO